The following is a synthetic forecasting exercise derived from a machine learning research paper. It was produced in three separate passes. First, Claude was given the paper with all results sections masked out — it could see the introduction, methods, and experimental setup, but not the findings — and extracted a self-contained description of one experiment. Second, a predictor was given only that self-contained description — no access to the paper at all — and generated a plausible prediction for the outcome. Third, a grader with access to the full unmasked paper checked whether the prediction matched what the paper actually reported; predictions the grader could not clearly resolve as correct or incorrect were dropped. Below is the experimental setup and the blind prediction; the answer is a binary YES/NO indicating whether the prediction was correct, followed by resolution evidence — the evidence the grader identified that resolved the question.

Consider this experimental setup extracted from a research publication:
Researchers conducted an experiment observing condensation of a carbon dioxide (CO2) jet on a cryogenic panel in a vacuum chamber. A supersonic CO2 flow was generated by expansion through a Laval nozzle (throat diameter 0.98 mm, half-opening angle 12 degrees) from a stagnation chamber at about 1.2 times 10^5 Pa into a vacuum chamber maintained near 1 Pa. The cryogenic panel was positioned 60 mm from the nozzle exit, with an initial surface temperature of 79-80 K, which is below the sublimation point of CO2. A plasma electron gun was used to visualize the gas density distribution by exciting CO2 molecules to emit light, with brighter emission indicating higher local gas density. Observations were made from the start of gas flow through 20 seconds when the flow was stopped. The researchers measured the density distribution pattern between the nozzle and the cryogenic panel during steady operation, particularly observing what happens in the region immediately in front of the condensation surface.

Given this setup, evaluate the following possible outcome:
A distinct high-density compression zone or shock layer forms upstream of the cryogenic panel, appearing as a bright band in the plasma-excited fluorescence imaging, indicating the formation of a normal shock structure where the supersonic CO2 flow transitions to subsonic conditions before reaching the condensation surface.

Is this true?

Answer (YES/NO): YES